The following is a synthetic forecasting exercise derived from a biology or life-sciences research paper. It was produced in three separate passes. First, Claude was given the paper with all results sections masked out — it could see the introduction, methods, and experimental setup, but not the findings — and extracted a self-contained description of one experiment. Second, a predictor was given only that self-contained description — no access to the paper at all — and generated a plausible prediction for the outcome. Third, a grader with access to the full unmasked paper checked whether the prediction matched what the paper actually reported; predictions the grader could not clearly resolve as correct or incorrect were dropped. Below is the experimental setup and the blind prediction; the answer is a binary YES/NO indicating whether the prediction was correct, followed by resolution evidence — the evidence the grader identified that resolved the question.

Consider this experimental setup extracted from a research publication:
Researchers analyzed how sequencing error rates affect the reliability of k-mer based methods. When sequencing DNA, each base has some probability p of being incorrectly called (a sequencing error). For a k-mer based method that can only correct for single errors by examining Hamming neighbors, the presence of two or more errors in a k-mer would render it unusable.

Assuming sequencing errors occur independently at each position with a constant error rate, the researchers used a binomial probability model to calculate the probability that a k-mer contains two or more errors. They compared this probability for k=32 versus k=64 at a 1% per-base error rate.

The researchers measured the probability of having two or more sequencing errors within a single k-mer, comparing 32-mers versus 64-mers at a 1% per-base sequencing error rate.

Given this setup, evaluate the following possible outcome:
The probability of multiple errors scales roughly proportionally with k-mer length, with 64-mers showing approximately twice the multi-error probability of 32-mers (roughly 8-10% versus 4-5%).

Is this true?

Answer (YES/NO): NO